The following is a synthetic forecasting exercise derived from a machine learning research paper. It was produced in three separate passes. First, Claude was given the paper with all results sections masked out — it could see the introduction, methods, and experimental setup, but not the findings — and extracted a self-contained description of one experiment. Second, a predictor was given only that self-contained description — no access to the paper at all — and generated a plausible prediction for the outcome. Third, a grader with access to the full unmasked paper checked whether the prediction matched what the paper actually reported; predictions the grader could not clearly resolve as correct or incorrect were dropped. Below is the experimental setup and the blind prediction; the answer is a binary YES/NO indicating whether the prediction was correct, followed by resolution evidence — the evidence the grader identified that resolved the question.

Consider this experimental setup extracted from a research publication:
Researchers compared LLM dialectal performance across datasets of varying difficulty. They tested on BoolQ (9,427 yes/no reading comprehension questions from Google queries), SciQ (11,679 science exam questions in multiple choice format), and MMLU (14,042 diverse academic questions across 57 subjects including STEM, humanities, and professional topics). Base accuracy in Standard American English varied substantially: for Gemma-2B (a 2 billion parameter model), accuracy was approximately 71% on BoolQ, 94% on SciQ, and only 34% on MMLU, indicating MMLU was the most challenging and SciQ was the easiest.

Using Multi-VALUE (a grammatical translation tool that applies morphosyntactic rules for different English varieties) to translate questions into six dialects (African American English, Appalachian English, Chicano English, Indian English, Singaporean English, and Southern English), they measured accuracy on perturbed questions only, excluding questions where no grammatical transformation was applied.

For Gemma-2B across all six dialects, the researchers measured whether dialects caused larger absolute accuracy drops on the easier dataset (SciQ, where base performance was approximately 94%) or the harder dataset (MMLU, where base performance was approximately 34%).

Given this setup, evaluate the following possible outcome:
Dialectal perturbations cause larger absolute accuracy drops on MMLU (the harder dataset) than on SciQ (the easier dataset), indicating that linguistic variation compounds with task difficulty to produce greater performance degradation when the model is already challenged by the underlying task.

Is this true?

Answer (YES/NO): NO